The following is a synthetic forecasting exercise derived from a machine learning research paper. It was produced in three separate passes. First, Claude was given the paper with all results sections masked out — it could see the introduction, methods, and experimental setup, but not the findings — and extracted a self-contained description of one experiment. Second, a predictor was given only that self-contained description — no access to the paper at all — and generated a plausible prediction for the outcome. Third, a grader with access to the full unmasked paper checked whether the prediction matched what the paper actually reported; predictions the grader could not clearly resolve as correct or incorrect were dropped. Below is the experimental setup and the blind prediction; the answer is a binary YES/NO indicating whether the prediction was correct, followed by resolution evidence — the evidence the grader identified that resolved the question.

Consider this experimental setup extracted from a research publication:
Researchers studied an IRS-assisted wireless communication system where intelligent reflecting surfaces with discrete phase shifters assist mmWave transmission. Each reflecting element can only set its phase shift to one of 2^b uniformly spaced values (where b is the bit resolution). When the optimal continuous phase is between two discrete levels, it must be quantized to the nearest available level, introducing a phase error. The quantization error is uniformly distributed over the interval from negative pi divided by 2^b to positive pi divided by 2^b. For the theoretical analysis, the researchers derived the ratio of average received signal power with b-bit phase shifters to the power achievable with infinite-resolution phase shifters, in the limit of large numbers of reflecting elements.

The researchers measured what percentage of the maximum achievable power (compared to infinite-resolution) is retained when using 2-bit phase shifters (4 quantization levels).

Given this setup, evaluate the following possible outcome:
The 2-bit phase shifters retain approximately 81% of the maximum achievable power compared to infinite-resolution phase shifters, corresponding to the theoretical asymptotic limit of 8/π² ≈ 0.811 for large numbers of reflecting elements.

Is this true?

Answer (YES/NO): YES